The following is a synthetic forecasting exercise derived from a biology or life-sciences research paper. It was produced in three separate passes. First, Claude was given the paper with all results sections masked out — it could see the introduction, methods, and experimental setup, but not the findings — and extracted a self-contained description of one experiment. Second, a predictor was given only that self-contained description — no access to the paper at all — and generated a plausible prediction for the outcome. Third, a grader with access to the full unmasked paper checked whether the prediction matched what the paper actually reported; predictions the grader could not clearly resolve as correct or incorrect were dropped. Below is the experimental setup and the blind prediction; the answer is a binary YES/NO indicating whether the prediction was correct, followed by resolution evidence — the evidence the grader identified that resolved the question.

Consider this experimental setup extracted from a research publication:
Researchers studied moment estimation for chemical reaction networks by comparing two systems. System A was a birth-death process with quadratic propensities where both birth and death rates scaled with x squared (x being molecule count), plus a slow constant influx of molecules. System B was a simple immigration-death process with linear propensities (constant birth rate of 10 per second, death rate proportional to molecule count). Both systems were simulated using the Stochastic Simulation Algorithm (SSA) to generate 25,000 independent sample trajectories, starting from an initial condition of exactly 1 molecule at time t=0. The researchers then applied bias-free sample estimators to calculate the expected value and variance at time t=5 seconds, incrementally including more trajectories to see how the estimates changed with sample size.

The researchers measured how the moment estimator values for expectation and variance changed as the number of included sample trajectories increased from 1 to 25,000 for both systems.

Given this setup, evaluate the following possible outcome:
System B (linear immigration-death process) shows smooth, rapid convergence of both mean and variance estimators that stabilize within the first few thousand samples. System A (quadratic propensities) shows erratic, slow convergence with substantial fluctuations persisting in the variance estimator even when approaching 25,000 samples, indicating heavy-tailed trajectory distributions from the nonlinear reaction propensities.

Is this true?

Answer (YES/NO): NO